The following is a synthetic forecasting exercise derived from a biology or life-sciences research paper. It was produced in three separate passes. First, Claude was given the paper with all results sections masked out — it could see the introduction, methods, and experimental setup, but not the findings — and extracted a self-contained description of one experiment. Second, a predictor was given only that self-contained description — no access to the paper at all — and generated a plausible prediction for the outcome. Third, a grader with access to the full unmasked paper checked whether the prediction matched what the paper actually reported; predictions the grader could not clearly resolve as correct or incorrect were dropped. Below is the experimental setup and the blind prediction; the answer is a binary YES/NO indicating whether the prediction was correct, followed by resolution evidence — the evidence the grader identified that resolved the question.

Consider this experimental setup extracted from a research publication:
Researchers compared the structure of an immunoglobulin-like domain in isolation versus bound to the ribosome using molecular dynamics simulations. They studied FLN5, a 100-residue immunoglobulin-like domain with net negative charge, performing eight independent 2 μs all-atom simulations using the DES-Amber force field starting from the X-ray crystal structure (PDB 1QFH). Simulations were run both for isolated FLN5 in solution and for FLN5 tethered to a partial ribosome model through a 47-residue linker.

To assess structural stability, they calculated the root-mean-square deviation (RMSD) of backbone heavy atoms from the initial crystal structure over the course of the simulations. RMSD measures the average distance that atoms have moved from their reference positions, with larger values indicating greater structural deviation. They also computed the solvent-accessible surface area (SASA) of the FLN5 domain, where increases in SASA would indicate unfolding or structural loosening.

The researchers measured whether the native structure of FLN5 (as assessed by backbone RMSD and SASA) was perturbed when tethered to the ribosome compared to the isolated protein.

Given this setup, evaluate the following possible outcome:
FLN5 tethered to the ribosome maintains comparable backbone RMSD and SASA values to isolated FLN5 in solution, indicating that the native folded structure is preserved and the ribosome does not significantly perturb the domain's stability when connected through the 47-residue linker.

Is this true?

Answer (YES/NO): YES